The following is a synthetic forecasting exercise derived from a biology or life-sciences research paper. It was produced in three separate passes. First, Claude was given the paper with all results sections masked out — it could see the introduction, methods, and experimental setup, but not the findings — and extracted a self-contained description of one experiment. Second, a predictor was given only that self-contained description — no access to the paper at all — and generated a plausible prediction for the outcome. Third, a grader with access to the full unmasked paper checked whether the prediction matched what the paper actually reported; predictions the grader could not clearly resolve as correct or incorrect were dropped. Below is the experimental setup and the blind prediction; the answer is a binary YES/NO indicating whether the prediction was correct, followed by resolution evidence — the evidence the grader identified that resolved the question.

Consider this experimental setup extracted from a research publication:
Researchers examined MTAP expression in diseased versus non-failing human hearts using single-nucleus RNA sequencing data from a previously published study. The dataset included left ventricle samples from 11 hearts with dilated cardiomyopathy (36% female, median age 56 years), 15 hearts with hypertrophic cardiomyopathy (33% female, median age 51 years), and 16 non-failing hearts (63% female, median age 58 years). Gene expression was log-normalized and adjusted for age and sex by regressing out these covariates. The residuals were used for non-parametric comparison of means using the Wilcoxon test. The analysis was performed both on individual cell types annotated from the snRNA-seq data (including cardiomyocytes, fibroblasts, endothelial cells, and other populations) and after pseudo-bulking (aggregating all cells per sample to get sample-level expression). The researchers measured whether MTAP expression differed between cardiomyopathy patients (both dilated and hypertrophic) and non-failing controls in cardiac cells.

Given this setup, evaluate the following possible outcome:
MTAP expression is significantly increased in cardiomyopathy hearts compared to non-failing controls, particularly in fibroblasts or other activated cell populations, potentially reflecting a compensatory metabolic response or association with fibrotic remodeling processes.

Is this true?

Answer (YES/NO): YES